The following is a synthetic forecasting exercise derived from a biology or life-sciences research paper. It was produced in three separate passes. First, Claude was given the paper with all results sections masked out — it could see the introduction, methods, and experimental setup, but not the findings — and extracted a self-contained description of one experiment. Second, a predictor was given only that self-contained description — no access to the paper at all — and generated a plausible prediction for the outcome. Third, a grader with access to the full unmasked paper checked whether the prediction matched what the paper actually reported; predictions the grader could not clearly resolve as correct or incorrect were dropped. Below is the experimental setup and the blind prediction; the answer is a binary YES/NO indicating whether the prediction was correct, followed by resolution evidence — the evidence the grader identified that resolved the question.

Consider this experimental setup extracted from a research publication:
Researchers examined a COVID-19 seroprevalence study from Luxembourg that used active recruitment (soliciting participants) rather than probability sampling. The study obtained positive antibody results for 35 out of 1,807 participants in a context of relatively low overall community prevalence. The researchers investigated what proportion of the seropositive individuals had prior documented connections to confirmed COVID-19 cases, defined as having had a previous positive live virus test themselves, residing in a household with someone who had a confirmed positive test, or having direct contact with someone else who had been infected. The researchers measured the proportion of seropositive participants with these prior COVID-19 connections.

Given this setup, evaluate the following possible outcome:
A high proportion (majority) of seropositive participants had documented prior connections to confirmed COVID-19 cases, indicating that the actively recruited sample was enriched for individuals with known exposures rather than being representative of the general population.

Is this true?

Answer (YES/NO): NO